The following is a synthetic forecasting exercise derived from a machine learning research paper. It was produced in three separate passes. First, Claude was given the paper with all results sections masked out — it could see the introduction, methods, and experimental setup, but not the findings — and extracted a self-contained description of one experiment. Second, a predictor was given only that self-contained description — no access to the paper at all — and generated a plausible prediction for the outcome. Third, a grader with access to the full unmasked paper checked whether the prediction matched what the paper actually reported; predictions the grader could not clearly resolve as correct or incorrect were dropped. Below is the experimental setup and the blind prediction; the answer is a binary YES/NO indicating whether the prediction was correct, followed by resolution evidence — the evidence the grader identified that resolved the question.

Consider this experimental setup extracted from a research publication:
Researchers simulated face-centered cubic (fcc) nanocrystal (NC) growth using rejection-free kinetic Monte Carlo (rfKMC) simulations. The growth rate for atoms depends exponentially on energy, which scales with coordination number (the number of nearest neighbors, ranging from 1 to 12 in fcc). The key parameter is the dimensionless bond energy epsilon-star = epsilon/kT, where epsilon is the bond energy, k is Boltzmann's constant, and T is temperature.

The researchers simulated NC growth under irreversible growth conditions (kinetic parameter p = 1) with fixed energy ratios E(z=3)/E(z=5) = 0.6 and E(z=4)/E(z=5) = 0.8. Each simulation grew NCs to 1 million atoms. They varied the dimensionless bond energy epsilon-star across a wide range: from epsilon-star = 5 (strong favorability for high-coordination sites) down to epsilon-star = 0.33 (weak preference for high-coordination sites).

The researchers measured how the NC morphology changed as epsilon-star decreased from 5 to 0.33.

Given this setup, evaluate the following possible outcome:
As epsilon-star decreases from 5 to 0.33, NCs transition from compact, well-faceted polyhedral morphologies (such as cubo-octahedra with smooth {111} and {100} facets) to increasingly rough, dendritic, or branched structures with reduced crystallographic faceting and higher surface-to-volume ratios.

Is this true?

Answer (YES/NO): YES